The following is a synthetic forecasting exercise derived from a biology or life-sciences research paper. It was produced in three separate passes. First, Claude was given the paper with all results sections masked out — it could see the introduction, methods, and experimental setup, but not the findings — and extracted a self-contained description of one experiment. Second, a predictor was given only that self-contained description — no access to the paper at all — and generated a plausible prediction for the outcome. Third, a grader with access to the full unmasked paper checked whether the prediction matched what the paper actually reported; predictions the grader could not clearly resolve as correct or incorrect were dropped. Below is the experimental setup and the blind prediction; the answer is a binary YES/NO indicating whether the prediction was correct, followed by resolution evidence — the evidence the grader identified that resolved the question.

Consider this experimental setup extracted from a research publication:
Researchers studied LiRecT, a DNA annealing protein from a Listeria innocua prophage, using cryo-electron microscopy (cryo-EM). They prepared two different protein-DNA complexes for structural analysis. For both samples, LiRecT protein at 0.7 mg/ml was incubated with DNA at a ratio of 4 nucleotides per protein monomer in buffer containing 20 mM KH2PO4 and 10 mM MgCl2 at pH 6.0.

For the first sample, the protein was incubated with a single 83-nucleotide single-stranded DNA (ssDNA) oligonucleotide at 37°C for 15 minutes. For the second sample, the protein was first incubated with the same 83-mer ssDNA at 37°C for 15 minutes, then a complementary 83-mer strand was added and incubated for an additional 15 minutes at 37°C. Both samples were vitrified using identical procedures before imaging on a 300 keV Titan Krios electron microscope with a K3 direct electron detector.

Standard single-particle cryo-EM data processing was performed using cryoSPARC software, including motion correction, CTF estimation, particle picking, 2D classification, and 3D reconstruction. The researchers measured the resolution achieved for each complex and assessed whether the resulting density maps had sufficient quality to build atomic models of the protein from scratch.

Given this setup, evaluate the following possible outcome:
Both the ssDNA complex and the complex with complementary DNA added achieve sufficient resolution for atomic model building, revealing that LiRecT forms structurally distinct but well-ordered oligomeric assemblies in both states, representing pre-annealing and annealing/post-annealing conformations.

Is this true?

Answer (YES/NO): NO